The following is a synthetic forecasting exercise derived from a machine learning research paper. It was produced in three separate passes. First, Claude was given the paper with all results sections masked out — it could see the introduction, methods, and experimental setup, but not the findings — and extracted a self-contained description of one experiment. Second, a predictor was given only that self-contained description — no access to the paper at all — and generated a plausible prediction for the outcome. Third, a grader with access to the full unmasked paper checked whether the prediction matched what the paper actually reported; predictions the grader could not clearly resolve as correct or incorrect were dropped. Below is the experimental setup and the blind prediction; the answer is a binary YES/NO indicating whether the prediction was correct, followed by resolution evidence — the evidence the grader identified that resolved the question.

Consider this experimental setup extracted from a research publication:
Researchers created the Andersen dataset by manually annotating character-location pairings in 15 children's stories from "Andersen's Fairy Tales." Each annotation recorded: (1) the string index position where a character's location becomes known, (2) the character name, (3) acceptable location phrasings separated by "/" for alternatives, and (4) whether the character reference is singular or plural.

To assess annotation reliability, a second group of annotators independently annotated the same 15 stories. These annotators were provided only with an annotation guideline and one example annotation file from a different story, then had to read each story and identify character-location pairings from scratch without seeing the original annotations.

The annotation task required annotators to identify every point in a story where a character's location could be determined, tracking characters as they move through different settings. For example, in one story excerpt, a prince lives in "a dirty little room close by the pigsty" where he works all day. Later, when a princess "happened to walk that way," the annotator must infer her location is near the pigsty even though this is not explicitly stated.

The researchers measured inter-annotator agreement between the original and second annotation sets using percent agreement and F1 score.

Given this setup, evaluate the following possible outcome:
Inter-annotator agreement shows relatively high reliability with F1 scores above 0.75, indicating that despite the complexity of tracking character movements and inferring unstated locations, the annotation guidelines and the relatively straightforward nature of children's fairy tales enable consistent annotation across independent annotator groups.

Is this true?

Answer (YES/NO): NO